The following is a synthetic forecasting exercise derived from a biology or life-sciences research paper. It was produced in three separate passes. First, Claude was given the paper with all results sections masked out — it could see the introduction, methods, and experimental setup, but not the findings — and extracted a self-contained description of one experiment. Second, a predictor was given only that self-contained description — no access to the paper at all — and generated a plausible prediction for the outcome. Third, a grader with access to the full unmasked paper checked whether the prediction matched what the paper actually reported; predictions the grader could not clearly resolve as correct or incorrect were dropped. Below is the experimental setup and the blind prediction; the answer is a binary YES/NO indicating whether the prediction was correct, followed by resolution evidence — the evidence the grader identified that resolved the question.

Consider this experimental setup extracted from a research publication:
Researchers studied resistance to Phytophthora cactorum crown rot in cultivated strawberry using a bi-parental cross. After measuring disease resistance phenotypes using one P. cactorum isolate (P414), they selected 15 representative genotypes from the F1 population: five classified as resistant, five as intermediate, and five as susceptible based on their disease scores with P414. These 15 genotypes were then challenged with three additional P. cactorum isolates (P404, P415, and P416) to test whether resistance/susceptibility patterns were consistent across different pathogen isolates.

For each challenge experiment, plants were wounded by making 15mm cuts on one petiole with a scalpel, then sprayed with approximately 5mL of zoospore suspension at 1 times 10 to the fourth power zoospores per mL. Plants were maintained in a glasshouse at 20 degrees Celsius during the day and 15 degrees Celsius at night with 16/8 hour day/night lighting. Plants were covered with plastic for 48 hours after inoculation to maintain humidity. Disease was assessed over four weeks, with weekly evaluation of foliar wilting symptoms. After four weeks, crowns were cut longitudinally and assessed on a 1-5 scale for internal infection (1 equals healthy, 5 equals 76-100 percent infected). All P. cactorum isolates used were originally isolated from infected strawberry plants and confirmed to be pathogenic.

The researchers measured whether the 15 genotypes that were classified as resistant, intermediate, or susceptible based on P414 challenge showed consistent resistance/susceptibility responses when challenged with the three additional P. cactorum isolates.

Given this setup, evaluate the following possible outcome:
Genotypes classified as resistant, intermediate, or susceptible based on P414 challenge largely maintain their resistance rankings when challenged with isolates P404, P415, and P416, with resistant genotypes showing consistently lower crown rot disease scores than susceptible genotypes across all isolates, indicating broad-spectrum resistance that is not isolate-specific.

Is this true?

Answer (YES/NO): YES